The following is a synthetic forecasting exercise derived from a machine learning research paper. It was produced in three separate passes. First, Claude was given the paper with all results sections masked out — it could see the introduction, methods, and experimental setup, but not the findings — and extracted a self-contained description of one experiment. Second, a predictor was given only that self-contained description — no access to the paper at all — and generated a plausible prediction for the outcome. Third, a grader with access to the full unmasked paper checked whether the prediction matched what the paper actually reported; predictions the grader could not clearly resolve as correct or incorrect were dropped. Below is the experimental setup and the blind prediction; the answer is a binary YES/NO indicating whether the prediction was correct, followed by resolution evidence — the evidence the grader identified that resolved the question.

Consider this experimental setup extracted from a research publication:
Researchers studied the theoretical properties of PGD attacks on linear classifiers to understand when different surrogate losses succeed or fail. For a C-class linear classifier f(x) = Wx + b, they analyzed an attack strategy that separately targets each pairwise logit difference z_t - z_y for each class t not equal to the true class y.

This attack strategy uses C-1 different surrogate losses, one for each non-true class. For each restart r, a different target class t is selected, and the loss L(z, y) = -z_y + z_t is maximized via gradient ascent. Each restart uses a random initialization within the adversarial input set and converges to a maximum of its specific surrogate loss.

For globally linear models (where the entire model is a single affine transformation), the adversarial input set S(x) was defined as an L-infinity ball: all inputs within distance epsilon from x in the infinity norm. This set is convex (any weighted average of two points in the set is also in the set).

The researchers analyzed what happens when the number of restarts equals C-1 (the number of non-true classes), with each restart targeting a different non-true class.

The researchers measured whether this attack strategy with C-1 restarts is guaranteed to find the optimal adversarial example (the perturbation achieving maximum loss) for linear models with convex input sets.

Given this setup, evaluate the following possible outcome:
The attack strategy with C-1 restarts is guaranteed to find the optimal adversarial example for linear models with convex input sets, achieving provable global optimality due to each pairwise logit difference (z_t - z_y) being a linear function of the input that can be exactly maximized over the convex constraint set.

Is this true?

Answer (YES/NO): YES